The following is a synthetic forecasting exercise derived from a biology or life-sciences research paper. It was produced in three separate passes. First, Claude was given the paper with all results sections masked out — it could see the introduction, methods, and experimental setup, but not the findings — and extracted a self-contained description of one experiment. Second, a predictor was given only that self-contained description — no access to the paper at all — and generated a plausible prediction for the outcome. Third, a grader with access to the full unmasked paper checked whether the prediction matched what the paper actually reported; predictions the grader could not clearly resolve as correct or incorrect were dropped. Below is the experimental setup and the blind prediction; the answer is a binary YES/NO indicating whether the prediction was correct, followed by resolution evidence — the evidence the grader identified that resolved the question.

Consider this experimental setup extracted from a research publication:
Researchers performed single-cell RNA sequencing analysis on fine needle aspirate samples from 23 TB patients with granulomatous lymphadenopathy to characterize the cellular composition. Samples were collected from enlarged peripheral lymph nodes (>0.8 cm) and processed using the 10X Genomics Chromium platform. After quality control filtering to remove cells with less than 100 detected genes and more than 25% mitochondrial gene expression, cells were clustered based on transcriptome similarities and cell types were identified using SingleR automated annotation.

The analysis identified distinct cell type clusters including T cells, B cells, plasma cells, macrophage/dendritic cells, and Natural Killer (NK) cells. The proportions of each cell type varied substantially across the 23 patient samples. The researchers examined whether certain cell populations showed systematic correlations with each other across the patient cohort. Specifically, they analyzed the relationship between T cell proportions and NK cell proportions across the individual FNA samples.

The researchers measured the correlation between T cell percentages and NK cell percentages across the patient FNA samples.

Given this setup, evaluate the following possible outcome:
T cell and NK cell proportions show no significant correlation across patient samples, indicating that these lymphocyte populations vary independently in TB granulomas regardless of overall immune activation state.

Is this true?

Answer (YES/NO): NO